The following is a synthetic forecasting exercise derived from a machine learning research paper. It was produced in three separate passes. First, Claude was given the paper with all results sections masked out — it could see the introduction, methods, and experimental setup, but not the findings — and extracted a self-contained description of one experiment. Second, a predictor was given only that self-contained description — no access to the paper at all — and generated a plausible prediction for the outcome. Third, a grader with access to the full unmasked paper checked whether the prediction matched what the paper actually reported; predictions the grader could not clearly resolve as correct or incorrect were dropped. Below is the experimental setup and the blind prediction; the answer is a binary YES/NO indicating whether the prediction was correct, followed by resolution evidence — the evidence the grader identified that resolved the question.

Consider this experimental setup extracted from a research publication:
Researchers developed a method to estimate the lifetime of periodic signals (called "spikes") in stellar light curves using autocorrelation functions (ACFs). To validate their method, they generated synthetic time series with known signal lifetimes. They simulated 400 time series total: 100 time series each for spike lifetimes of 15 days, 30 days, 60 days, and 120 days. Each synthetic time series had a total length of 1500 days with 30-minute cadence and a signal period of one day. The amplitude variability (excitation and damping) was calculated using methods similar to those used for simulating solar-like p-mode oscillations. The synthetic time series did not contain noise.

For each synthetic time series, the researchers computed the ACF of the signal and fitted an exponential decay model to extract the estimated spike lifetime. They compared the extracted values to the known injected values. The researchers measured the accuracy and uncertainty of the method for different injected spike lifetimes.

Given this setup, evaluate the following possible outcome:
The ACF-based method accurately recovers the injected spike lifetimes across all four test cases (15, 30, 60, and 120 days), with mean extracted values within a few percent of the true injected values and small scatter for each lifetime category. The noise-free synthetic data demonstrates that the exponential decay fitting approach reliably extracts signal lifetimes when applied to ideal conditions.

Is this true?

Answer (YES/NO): NO